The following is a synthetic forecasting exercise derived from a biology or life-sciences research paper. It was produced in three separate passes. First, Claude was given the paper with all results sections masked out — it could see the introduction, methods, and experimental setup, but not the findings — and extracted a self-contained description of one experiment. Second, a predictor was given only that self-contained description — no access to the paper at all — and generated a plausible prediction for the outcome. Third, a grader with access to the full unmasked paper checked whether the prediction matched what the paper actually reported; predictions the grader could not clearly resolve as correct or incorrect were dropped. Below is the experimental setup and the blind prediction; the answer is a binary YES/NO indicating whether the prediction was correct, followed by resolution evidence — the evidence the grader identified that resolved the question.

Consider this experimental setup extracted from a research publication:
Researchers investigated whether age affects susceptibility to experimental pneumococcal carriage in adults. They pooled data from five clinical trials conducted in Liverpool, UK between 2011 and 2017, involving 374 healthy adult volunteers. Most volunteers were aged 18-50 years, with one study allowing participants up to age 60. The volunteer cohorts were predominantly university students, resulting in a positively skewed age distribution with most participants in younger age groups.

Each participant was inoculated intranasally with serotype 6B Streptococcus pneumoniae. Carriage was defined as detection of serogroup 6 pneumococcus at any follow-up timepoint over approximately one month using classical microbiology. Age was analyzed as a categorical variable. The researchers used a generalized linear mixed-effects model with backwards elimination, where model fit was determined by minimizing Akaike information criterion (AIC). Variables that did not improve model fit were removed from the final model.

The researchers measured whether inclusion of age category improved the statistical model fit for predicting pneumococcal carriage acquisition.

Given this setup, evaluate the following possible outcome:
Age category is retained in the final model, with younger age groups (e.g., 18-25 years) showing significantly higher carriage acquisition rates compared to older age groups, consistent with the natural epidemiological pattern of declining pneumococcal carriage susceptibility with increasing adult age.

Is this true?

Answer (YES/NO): NO